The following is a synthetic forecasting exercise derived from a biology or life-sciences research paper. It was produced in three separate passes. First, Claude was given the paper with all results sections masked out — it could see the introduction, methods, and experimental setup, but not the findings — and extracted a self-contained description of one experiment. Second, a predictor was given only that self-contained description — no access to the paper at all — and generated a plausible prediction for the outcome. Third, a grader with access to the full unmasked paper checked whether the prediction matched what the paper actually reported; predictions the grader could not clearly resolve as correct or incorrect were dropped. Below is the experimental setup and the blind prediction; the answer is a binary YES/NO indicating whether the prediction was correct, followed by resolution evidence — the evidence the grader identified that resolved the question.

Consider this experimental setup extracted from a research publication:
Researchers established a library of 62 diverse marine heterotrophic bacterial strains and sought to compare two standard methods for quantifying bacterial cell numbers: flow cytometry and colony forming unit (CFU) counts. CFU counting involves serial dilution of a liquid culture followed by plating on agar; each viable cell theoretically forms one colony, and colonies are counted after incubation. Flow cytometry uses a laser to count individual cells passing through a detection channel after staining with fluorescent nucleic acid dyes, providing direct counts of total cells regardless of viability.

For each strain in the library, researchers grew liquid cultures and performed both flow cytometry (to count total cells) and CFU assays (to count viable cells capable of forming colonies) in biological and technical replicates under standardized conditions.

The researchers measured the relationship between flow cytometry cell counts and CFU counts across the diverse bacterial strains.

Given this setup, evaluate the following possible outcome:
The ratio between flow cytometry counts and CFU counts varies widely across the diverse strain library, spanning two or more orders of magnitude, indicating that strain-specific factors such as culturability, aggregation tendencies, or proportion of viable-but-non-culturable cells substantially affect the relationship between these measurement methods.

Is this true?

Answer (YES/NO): YES